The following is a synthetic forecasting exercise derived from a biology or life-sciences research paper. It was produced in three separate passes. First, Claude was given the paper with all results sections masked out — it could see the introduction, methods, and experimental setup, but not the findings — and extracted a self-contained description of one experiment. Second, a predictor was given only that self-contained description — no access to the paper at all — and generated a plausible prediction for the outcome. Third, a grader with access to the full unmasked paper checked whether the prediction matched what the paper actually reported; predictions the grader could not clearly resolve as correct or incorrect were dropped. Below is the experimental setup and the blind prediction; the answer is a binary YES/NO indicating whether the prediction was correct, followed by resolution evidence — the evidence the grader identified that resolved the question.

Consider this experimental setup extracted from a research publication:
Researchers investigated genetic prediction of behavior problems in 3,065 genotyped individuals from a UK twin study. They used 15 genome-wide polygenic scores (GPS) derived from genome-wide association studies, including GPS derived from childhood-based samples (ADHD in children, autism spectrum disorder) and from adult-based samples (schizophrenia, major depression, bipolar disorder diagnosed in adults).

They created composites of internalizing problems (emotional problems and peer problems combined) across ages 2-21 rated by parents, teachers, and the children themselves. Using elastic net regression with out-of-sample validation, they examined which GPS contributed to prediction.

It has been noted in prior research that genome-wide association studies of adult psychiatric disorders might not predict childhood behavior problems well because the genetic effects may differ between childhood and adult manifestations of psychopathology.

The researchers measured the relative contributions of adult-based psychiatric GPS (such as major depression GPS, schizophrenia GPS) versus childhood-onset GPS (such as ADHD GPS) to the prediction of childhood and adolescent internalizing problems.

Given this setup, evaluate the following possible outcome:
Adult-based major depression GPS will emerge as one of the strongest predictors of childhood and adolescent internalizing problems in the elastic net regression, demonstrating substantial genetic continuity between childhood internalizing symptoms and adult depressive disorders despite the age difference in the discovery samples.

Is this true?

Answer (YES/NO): NO